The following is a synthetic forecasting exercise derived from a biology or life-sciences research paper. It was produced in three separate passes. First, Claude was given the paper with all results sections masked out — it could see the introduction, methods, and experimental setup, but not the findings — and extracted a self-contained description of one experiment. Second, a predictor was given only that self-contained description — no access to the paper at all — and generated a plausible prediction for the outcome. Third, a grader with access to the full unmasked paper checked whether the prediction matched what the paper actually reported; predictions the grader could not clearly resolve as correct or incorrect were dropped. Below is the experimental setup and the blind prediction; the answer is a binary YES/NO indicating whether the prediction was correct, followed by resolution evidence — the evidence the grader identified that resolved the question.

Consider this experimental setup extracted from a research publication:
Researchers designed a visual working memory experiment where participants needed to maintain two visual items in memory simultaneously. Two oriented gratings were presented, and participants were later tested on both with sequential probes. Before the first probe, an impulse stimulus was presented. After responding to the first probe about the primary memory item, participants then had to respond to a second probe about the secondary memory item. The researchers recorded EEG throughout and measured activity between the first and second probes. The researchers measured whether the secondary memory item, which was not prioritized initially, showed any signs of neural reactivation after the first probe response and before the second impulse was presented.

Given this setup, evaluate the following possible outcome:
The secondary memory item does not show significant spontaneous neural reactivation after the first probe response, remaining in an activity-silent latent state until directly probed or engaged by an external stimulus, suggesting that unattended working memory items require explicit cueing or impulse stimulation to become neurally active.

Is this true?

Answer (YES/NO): NO